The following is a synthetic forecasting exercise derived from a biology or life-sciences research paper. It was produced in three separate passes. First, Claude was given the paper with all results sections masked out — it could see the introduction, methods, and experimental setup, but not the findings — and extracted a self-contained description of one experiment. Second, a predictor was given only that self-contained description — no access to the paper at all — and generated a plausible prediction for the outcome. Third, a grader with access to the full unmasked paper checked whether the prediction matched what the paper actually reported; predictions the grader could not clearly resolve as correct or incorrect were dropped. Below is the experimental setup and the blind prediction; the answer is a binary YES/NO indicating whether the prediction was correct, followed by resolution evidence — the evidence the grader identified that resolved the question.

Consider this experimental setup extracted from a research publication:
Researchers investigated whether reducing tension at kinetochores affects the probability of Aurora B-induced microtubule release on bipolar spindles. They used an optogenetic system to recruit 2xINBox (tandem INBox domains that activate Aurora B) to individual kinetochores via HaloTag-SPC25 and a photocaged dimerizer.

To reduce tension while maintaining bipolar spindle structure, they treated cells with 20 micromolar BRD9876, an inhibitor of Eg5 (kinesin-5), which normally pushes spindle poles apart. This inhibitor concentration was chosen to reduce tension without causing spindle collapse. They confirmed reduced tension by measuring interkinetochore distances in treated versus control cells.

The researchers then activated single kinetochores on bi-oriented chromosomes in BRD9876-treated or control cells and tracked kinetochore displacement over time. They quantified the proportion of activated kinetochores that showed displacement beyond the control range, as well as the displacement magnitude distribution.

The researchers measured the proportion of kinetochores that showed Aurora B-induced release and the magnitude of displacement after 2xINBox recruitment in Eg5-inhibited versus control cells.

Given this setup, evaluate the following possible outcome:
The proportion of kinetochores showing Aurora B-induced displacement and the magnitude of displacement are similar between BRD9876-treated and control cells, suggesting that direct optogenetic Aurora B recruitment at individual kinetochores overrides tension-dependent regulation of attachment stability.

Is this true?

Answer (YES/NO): NO